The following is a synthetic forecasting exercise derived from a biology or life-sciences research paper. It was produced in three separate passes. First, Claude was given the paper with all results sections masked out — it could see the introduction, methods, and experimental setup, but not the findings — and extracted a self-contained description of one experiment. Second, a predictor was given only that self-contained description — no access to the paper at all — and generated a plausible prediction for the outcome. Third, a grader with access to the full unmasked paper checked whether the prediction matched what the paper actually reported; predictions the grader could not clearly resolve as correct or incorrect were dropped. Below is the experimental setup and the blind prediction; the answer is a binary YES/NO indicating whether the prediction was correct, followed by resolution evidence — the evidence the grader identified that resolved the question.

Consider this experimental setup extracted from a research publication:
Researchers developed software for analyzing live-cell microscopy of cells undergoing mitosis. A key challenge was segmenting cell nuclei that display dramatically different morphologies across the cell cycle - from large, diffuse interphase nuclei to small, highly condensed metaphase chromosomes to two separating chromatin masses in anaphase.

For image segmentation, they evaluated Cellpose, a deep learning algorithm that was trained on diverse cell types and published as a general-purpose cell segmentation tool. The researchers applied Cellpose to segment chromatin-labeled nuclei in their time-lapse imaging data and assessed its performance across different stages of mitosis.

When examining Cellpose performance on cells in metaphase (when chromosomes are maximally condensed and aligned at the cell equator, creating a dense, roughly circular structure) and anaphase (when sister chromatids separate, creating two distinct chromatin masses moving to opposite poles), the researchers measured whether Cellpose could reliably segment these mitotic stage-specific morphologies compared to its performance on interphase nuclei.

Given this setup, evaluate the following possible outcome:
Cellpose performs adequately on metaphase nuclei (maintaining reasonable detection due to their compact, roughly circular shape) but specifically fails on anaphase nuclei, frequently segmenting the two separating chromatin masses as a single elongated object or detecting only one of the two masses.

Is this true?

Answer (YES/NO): NO